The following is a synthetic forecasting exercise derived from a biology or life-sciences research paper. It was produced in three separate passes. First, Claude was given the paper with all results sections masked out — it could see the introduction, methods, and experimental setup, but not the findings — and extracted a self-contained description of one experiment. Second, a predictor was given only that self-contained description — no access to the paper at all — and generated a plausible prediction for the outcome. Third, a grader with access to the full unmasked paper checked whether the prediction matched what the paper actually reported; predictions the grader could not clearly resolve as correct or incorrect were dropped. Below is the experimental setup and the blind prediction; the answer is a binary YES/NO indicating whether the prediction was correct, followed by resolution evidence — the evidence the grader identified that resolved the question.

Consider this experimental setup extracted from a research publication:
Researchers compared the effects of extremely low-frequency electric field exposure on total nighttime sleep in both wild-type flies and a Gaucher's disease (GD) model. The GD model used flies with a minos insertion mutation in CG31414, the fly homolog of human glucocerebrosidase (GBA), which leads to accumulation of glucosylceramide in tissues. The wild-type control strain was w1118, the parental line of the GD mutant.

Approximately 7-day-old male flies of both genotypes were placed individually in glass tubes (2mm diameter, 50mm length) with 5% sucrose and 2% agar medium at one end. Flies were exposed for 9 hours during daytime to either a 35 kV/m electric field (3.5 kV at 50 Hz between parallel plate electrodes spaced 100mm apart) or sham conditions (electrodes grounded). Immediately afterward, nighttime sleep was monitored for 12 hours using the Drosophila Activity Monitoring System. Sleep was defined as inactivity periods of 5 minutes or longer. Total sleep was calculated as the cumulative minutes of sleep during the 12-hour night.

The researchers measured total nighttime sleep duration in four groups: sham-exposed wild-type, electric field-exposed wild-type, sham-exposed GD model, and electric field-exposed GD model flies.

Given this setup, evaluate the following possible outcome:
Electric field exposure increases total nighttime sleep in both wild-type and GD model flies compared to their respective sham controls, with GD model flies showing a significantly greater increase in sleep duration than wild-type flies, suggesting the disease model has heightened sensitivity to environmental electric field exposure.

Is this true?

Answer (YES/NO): NO